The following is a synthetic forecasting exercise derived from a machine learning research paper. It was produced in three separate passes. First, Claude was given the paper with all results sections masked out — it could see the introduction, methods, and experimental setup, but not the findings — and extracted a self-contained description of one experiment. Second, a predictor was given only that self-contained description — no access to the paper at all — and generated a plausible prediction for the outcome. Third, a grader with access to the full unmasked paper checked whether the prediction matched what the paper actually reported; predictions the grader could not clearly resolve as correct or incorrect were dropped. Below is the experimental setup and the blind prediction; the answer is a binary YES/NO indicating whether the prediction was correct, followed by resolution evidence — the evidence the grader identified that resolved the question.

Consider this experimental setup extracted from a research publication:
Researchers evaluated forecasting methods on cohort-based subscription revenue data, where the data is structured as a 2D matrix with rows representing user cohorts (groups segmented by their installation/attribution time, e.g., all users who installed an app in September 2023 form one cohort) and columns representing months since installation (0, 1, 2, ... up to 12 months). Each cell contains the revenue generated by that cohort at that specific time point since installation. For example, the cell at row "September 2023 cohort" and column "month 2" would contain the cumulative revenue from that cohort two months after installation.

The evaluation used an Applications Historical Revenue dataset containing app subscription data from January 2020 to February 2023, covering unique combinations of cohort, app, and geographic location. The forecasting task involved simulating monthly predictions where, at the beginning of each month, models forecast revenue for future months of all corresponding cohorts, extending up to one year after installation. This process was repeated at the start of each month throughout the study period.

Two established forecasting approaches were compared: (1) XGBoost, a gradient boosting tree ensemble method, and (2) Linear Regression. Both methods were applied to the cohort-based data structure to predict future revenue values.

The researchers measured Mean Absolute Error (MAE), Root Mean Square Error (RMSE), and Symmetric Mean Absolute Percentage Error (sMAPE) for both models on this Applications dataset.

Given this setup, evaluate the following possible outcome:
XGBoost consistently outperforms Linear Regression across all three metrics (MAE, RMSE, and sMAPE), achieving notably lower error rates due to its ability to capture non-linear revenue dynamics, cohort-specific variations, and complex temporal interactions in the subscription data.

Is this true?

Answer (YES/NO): NO